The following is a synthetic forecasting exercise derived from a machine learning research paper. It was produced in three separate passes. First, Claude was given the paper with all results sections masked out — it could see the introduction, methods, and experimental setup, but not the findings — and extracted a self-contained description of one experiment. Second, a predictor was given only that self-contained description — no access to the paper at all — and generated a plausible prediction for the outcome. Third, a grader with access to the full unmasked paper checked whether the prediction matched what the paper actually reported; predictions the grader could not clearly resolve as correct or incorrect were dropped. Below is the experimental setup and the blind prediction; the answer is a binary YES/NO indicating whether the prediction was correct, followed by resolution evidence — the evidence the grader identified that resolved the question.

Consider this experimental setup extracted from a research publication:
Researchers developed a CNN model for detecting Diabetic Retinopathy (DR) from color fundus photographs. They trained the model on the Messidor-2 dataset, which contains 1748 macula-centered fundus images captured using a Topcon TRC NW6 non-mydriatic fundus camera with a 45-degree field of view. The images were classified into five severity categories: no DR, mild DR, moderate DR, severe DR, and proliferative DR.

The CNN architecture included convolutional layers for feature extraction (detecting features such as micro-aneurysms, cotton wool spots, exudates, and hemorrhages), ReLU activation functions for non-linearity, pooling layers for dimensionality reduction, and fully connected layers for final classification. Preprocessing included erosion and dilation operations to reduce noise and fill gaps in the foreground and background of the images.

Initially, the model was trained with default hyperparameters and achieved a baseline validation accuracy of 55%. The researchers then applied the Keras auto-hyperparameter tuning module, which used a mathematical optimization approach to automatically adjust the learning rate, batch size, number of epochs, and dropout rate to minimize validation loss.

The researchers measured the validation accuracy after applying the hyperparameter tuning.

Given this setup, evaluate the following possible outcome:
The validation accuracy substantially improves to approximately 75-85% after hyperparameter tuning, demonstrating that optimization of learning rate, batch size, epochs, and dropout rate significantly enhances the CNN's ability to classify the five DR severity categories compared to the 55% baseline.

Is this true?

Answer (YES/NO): NO